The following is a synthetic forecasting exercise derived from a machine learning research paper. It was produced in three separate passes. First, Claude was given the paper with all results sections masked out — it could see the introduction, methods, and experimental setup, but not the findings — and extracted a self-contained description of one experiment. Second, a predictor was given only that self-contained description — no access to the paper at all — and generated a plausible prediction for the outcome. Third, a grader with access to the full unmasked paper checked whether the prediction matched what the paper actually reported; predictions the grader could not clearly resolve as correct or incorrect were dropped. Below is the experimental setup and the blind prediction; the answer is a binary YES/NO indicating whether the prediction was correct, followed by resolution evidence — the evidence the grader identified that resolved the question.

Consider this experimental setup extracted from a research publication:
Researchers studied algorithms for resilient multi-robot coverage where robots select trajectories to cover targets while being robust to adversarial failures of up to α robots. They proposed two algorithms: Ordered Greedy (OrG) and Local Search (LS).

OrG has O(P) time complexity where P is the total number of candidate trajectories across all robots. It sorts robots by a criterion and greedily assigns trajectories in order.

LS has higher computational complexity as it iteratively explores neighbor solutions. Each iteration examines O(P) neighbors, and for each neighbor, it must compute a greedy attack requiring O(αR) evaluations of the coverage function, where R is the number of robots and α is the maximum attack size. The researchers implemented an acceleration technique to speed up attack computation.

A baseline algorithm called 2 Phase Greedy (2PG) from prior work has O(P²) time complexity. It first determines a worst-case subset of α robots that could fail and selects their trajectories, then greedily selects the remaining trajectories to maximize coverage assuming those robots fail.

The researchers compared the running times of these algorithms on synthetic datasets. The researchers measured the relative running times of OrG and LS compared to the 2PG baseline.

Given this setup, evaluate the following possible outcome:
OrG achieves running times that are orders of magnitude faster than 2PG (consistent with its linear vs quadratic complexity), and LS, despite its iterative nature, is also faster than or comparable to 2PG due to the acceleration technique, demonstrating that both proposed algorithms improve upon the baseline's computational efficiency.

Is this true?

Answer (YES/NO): YES